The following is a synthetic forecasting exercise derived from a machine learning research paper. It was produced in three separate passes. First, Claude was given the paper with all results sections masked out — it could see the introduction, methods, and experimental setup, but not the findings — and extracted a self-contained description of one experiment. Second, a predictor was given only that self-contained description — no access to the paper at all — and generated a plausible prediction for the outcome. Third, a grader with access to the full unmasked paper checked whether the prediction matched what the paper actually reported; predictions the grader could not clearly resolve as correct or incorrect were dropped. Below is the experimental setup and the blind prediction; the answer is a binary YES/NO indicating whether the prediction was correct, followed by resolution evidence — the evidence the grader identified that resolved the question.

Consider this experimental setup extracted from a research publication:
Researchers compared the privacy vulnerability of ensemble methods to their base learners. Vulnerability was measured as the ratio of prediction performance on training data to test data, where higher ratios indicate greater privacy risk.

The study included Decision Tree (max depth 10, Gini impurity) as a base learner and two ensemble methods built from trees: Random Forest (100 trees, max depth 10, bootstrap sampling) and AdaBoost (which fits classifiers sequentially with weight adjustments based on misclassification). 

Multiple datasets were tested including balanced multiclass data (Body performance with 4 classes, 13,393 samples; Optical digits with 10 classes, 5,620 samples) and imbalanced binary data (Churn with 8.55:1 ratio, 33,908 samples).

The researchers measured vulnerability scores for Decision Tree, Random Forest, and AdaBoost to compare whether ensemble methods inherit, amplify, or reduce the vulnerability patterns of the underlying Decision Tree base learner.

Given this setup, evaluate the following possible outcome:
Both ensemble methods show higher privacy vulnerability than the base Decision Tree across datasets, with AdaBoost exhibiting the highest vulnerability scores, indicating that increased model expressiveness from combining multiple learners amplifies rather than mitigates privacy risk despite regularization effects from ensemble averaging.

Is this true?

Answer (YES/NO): NO